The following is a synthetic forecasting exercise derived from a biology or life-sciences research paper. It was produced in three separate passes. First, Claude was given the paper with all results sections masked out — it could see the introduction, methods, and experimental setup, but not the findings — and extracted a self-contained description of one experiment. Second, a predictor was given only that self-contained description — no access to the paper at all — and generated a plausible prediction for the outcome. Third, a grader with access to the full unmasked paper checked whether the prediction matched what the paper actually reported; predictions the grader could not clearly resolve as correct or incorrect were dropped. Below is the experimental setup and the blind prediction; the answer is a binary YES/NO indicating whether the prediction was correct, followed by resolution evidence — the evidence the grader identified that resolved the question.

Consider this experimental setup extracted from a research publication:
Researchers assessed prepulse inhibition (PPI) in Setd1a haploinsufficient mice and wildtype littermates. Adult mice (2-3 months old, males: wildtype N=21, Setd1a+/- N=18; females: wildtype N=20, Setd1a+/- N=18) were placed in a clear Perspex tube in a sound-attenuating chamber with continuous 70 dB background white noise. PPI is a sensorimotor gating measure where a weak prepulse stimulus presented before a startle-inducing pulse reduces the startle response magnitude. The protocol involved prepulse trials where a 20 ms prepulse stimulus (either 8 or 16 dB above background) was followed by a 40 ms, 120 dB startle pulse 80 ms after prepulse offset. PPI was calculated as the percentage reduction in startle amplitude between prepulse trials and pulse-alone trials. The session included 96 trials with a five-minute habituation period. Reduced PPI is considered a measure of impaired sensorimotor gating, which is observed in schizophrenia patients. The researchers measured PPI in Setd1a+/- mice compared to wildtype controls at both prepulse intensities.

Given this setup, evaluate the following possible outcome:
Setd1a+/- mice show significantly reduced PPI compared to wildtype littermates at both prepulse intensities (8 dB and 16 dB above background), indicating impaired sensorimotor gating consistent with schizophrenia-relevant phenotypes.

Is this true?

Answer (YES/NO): YES